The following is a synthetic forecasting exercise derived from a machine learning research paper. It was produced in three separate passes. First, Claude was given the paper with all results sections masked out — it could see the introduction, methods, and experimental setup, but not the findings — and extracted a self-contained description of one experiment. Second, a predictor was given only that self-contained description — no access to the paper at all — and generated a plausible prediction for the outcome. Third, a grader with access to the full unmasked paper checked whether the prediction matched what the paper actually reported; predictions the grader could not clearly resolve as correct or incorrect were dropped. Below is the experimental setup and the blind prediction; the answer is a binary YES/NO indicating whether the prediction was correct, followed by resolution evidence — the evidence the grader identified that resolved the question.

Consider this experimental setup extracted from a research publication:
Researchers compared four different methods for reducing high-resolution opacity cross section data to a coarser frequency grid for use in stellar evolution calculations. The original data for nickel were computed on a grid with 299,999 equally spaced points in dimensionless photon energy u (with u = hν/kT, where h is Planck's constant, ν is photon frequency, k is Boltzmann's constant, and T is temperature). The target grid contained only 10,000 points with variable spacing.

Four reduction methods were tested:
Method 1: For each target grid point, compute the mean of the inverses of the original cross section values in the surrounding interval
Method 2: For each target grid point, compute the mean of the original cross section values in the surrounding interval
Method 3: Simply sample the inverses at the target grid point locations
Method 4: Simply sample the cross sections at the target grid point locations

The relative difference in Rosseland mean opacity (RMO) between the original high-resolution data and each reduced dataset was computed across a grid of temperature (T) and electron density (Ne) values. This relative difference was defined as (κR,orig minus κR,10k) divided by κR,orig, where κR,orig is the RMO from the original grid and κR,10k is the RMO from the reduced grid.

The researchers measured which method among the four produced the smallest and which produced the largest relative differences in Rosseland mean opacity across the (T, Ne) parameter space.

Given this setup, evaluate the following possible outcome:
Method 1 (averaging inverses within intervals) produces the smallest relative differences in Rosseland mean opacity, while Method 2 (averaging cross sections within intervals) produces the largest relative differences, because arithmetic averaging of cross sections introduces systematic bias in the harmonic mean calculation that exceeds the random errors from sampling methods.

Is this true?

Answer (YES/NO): YES